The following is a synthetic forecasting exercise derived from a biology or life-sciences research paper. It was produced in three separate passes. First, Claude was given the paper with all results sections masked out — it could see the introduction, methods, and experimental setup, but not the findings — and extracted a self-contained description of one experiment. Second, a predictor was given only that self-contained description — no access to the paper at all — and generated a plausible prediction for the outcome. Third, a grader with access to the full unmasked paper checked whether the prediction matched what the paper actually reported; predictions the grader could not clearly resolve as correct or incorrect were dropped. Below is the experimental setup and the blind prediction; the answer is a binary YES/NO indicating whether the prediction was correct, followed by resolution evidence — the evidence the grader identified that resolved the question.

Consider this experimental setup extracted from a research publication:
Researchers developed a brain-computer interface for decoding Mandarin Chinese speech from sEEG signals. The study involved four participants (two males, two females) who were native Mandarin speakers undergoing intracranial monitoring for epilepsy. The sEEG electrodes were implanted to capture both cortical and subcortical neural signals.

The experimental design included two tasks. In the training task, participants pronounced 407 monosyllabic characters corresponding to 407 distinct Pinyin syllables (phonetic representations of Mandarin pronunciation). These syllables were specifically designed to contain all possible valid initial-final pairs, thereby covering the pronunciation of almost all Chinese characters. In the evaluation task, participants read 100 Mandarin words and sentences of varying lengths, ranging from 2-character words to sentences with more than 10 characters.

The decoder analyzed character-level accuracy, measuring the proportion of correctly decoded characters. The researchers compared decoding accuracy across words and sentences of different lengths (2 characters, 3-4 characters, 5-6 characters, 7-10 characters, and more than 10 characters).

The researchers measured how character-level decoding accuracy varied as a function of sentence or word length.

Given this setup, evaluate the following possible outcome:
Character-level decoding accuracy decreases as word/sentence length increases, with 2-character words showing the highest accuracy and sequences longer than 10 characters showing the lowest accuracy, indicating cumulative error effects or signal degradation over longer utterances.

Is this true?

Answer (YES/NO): NO